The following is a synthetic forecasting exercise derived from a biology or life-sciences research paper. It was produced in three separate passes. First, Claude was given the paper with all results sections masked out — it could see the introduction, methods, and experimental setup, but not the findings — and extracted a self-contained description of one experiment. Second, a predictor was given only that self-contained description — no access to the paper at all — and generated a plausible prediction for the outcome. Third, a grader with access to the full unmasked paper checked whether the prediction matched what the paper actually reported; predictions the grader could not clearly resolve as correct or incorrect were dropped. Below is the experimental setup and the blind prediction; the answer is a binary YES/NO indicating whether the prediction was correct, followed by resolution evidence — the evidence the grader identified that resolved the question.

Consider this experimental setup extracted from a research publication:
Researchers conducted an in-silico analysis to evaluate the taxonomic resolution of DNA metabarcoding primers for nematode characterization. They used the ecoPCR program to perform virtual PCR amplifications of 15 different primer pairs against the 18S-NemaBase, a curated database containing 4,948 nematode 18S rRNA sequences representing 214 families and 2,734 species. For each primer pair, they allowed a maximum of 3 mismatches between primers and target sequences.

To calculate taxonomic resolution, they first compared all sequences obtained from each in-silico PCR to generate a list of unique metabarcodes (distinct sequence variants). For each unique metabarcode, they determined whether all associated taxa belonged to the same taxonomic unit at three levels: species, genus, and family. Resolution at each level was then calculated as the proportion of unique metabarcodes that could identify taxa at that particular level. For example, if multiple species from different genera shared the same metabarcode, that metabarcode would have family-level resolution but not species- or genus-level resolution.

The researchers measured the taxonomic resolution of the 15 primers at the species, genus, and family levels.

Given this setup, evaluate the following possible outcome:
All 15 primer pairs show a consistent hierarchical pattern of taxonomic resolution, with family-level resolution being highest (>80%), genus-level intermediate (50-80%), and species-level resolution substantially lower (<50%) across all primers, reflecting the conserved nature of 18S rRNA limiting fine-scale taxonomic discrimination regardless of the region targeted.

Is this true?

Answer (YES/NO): NO